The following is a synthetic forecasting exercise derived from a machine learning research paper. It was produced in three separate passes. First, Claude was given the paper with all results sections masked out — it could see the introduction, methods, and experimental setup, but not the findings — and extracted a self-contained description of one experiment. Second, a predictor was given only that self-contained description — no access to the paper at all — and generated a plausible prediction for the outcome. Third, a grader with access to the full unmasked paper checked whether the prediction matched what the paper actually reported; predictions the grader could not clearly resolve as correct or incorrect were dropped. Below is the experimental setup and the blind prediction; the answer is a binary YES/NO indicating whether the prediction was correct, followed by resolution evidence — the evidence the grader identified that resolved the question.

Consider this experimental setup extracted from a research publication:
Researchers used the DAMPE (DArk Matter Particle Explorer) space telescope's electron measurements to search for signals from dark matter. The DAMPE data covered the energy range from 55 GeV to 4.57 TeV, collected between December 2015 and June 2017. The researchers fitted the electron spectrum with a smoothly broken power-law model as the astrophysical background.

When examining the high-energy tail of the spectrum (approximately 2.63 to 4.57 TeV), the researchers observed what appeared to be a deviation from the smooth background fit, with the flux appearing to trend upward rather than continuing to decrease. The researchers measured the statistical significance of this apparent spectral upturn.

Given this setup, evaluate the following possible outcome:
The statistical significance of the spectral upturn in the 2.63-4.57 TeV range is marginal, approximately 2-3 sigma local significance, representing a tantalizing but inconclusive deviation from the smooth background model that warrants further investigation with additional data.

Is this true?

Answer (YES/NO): NO